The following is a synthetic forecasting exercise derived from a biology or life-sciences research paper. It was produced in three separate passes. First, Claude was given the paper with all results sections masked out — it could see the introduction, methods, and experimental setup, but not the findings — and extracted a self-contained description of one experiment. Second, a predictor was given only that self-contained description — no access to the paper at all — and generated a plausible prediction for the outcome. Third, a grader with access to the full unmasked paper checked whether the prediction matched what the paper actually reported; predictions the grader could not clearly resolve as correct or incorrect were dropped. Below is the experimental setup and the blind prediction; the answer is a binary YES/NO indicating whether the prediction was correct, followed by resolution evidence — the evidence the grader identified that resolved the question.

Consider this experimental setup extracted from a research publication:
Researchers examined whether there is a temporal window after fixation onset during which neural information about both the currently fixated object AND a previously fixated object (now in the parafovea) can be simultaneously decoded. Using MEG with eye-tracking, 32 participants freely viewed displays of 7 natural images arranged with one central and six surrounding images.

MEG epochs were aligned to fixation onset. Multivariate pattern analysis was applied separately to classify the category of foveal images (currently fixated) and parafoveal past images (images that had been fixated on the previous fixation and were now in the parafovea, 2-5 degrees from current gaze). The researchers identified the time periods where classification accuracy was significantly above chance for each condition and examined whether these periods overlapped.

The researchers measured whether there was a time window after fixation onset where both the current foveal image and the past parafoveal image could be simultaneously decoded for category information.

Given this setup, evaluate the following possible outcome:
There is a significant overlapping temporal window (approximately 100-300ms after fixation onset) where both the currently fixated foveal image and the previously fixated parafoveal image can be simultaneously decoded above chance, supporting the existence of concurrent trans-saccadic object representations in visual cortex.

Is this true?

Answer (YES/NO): NO